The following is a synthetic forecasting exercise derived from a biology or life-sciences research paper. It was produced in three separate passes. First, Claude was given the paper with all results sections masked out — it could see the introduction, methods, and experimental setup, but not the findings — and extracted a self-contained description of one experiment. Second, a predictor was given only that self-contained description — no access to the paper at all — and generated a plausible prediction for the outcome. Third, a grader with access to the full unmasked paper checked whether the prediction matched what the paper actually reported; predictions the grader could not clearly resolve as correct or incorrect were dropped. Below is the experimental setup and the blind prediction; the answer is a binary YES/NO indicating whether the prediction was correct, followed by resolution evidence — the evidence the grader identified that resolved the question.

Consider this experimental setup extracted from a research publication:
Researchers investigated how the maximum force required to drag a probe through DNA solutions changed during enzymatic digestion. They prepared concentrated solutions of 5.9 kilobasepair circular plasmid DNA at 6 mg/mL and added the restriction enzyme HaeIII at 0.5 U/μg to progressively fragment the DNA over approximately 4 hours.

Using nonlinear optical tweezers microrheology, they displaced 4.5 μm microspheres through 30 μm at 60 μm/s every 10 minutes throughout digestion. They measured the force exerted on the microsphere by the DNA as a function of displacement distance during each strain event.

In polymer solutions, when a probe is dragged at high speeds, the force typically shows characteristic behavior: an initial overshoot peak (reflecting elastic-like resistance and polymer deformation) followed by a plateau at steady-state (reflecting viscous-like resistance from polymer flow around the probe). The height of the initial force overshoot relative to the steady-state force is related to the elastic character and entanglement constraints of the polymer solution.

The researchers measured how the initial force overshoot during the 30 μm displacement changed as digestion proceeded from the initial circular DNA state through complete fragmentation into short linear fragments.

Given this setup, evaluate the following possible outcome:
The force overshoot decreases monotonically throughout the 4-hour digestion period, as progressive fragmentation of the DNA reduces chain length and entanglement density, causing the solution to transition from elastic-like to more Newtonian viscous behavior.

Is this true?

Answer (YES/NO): NO